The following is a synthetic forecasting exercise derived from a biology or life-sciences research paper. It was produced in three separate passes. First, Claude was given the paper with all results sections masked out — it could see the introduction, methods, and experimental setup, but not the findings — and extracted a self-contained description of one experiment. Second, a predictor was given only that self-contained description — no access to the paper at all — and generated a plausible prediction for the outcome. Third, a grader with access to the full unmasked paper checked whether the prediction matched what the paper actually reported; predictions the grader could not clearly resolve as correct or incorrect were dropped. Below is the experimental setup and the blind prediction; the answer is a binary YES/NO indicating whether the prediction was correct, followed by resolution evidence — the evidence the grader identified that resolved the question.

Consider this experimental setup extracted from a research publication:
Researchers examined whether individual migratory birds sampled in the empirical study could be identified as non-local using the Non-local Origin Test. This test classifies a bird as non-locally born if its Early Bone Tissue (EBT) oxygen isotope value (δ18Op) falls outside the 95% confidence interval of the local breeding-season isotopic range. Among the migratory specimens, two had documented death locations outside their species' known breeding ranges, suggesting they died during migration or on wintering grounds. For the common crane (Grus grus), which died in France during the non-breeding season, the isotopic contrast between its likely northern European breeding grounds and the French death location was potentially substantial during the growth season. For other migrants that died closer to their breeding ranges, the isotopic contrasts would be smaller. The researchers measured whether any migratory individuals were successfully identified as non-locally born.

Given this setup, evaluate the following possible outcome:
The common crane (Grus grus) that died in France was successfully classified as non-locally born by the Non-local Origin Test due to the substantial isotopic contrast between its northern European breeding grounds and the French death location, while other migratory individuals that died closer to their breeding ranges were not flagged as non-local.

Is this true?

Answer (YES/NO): YES